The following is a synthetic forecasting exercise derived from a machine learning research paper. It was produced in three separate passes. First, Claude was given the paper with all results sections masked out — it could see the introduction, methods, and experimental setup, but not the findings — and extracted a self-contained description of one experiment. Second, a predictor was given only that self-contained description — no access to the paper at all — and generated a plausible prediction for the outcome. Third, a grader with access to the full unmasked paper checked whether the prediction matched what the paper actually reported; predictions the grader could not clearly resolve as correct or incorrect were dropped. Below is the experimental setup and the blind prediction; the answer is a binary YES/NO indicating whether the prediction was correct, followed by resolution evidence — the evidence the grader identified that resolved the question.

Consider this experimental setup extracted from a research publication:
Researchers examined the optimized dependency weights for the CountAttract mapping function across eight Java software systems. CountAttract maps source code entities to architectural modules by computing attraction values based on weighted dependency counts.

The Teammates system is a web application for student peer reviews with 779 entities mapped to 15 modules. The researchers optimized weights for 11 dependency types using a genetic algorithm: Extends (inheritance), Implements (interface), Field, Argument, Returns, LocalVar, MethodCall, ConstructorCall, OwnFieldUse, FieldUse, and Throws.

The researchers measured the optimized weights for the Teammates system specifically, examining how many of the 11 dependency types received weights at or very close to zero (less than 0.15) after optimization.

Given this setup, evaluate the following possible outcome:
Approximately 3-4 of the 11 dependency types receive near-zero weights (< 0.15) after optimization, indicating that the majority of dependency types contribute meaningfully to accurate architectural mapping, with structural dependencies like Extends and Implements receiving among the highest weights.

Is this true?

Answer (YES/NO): NO